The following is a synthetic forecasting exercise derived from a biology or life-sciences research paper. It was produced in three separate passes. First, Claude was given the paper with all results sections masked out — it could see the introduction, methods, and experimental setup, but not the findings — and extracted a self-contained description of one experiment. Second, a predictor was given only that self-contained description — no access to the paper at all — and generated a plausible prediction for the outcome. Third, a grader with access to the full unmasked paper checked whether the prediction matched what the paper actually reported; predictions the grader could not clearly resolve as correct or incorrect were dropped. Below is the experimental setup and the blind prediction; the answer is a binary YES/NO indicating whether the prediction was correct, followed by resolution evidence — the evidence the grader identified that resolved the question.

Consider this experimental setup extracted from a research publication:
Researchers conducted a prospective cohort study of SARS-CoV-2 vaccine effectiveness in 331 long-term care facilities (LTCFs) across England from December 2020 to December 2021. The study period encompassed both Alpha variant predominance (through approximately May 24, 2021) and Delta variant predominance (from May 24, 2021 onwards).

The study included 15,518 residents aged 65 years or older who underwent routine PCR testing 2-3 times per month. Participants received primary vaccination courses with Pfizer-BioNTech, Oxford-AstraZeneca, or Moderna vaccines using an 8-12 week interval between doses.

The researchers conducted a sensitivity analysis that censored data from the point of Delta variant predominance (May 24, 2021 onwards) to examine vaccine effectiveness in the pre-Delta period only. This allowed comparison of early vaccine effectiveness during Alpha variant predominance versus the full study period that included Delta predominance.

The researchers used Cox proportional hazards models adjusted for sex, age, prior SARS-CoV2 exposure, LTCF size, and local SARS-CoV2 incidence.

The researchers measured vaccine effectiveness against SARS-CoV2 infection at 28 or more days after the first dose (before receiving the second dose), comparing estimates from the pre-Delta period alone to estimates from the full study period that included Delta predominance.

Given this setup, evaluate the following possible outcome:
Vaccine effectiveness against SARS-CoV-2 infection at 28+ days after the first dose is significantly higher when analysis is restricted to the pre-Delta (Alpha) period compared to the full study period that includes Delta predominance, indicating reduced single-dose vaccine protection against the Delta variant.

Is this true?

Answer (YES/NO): YES